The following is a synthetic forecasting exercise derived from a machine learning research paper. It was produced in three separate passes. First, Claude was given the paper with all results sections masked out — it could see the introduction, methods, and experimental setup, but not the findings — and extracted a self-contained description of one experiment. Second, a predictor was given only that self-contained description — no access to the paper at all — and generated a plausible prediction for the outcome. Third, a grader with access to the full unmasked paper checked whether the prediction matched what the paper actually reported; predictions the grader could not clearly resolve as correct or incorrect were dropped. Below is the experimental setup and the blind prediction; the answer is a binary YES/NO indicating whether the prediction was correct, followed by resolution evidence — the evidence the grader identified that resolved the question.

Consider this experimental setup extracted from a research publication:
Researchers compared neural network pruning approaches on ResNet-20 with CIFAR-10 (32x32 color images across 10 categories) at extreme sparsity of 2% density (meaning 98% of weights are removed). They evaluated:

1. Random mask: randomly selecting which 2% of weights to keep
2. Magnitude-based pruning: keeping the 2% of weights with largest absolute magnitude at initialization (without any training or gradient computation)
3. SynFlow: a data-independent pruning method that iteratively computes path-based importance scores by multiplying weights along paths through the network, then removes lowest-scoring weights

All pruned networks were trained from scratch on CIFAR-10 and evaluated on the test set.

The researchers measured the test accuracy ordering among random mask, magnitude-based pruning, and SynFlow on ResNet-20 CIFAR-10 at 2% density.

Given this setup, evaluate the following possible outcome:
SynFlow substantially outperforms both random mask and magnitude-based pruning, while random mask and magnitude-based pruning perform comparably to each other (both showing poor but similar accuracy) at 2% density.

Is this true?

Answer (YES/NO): NO